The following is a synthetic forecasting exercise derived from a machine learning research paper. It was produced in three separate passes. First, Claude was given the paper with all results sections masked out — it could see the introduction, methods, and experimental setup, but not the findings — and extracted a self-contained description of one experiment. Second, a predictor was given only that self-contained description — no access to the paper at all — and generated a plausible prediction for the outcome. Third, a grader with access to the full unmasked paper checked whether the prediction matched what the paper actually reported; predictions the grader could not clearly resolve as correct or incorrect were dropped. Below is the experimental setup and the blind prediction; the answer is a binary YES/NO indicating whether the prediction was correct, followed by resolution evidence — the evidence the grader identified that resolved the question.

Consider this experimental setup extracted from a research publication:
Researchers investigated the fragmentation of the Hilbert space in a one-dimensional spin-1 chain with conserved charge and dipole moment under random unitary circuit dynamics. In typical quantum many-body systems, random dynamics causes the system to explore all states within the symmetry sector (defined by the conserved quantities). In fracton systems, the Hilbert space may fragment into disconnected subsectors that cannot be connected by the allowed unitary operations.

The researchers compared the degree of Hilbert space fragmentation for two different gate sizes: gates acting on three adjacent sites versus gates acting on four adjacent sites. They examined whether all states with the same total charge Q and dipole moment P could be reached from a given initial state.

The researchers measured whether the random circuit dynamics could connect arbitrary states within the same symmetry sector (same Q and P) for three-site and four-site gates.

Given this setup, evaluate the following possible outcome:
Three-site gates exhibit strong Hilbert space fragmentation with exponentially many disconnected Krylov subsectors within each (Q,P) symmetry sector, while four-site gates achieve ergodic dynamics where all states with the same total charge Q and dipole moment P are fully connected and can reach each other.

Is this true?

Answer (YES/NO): NO